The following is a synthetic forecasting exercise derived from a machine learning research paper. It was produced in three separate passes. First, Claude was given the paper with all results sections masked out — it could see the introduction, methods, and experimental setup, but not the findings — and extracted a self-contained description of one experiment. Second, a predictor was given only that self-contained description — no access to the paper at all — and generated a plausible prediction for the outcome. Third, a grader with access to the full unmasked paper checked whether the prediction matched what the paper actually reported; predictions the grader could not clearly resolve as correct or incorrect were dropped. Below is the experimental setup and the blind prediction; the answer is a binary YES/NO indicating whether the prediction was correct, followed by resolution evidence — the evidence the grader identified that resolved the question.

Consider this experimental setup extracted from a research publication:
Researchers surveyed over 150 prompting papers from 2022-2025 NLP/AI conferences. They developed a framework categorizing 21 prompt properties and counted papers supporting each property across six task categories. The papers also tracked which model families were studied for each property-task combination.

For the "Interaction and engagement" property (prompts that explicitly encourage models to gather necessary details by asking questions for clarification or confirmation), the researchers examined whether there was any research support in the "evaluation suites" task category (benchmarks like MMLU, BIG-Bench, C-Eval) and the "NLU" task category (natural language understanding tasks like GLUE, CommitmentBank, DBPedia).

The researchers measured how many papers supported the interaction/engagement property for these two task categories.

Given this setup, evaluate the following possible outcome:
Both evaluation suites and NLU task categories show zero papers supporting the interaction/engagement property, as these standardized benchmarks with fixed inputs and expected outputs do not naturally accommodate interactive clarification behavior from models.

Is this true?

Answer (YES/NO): YES